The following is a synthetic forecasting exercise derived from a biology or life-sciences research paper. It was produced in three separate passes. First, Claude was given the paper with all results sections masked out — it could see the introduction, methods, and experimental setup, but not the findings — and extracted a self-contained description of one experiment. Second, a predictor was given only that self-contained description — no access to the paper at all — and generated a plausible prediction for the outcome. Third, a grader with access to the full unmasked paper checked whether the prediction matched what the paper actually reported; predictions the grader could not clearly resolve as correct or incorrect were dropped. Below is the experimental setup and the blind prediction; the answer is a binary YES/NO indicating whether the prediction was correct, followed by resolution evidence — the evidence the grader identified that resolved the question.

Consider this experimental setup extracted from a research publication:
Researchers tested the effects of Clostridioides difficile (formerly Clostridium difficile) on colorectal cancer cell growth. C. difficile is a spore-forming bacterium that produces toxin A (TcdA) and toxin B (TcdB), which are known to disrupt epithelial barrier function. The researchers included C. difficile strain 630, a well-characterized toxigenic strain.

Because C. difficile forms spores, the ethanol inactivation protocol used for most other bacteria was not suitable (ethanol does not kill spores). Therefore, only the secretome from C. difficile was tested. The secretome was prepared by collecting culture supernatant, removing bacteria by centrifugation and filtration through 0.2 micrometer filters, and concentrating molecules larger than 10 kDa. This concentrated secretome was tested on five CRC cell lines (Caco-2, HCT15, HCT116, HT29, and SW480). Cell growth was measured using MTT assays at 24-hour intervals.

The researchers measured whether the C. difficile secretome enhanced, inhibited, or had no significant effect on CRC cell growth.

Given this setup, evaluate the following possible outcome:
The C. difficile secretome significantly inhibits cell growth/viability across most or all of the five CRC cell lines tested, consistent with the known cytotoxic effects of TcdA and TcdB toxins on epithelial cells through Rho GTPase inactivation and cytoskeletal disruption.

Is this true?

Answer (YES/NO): YES